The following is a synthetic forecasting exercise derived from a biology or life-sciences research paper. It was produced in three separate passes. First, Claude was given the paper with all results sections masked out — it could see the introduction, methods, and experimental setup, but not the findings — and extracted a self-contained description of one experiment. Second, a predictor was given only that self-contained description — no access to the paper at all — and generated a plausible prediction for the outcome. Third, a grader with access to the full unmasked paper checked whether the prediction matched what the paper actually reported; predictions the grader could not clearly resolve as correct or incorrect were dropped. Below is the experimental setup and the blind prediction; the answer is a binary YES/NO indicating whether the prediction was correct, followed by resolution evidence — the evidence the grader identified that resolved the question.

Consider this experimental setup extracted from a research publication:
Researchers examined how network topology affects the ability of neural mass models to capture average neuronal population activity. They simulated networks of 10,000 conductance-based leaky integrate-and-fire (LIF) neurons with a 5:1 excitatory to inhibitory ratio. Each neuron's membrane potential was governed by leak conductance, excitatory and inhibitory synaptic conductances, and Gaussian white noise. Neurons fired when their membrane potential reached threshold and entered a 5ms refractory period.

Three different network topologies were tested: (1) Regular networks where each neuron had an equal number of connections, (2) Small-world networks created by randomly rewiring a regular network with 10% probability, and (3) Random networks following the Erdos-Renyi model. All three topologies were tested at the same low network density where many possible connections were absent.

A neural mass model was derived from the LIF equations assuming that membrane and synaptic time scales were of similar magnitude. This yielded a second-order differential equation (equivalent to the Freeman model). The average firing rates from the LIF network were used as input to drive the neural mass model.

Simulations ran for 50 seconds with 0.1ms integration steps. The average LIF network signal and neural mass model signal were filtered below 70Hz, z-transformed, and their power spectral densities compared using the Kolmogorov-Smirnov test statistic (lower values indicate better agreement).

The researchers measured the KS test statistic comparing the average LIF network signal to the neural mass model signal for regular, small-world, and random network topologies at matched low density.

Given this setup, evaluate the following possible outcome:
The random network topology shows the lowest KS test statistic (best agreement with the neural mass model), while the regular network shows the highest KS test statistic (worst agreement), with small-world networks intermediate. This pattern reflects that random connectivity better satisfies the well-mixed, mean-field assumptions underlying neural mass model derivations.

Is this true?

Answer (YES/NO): YES